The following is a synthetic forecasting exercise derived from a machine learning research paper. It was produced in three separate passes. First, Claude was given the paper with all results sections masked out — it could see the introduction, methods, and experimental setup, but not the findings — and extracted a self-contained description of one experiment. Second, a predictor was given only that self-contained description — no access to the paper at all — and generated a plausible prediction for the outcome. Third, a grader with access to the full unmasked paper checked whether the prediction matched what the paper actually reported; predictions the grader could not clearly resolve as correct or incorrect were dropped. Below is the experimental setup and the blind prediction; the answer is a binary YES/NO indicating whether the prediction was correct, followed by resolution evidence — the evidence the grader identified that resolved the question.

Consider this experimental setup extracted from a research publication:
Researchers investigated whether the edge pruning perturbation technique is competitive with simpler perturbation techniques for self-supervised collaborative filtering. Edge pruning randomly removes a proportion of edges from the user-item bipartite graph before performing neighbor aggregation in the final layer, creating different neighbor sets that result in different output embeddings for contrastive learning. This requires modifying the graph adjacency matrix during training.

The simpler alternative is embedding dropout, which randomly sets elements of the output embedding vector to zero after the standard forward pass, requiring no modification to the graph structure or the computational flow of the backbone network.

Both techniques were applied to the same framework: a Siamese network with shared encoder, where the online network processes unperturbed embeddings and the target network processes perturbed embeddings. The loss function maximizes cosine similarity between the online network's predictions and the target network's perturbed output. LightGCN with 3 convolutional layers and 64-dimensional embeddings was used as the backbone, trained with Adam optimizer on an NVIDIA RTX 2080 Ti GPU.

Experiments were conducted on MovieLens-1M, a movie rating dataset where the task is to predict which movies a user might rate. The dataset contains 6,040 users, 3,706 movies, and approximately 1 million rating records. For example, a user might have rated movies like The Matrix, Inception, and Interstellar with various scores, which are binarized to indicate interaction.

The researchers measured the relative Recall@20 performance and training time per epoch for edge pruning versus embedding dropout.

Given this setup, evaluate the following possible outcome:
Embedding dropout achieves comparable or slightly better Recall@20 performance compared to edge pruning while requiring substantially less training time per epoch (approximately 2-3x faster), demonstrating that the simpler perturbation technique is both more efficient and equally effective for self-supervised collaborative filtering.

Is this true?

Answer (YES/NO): NO